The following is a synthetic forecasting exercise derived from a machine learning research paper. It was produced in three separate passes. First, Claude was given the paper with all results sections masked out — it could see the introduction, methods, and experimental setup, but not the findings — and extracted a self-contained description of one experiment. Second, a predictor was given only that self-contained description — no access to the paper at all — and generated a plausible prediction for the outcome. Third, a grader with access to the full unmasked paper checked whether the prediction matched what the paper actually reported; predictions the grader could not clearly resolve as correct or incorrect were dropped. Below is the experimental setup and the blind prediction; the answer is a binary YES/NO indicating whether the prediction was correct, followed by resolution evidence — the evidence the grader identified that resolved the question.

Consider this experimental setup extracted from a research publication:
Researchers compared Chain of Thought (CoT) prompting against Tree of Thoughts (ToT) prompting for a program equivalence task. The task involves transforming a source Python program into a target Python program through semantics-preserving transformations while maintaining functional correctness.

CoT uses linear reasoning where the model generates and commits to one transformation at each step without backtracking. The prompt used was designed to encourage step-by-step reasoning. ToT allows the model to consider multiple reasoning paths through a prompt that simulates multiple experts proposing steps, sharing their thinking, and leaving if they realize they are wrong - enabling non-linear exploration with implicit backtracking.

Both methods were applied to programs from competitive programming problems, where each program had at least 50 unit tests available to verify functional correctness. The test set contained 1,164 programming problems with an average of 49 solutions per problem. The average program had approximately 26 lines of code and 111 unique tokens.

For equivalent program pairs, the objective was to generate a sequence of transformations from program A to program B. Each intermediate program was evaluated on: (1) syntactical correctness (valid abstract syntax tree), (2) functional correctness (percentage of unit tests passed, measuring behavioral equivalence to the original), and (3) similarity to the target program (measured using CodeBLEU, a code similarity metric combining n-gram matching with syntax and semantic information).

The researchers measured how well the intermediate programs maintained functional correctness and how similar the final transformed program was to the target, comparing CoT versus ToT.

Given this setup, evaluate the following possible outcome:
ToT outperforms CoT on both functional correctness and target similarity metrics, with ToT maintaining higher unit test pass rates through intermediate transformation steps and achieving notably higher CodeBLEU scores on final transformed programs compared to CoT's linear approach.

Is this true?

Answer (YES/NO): NO